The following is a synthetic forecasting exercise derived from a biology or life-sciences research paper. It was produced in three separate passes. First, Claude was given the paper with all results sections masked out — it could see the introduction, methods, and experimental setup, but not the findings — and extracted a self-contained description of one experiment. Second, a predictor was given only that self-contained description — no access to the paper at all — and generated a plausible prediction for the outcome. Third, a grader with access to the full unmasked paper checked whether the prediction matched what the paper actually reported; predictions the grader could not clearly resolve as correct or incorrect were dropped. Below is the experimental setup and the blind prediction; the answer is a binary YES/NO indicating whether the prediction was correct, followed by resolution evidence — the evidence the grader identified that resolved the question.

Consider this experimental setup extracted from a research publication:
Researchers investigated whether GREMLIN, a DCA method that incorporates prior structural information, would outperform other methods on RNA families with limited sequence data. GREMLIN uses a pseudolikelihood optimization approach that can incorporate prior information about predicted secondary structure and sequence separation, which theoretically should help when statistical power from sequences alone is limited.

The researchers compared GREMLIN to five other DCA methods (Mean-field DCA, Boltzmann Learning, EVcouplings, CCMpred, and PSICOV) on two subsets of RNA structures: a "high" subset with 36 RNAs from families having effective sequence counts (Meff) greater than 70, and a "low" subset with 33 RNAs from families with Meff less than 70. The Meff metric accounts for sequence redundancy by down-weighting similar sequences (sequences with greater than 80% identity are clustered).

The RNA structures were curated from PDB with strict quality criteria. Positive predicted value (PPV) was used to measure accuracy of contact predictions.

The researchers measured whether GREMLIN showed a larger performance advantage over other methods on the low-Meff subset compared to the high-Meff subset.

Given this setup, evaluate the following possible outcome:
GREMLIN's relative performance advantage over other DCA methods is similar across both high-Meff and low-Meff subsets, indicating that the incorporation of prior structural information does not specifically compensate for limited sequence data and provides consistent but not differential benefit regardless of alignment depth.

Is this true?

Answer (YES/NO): YES